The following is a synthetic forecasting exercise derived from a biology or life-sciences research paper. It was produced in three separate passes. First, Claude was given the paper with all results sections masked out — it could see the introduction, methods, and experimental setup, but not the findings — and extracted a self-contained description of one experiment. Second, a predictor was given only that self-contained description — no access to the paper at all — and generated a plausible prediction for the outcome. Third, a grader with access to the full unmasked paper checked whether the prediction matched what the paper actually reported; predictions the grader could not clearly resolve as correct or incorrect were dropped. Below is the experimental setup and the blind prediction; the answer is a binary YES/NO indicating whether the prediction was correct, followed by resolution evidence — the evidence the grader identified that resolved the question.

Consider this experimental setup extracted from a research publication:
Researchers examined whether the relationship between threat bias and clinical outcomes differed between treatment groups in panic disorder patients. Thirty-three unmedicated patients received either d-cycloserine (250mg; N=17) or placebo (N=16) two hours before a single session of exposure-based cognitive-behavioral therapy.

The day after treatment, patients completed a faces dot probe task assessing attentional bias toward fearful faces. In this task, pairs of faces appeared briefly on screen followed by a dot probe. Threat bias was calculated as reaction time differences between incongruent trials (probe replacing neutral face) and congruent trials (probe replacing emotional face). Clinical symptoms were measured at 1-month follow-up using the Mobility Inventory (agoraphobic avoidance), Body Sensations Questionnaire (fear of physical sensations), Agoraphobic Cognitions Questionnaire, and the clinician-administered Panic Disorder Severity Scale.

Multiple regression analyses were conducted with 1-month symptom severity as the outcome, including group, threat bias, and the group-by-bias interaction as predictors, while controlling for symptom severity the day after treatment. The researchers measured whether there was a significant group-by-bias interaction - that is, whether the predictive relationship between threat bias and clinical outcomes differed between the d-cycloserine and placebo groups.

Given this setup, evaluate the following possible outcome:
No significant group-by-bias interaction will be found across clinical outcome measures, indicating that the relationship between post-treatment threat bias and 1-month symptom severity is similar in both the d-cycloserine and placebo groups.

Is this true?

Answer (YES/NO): YES